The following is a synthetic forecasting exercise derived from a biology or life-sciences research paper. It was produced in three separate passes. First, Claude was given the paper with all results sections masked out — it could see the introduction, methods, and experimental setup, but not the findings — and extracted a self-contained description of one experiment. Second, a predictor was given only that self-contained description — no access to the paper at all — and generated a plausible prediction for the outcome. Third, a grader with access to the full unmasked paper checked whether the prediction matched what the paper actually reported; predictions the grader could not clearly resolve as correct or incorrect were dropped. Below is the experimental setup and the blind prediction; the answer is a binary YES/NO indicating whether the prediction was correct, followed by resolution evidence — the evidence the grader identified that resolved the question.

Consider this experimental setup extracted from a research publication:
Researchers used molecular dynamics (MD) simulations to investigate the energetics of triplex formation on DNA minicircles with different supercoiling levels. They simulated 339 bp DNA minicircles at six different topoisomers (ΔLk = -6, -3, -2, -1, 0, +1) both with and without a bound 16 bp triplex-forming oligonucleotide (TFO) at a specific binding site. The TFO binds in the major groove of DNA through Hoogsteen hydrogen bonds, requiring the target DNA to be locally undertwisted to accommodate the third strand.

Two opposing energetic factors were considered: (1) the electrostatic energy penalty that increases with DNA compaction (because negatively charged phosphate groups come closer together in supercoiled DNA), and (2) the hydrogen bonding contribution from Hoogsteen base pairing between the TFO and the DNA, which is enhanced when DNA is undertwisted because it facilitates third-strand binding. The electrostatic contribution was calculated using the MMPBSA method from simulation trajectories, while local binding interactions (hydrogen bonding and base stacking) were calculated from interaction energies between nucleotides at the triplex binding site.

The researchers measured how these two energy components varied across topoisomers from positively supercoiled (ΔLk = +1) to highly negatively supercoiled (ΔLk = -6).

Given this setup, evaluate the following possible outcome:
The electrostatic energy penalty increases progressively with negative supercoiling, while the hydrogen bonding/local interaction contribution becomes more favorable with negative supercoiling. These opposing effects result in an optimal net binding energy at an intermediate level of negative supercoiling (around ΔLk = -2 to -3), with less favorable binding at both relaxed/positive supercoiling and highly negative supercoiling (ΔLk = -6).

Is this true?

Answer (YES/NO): NO